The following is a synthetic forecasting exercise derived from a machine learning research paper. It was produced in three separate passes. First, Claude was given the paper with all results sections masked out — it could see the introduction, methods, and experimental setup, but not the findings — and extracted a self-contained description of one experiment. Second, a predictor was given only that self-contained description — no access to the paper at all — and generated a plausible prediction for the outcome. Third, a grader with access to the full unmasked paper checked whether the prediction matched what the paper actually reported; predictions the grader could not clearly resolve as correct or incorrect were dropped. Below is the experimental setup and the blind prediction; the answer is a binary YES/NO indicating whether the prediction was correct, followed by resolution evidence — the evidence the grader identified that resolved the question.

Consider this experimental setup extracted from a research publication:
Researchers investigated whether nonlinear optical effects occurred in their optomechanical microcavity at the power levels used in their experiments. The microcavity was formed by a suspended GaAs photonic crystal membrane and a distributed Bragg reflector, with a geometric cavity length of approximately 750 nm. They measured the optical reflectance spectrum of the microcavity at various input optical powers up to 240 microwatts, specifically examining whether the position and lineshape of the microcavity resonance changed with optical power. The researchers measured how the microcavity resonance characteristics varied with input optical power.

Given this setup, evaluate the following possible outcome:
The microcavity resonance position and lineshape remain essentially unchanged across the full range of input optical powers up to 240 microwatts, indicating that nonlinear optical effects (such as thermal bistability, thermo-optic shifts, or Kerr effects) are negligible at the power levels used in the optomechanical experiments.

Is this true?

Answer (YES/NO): YES